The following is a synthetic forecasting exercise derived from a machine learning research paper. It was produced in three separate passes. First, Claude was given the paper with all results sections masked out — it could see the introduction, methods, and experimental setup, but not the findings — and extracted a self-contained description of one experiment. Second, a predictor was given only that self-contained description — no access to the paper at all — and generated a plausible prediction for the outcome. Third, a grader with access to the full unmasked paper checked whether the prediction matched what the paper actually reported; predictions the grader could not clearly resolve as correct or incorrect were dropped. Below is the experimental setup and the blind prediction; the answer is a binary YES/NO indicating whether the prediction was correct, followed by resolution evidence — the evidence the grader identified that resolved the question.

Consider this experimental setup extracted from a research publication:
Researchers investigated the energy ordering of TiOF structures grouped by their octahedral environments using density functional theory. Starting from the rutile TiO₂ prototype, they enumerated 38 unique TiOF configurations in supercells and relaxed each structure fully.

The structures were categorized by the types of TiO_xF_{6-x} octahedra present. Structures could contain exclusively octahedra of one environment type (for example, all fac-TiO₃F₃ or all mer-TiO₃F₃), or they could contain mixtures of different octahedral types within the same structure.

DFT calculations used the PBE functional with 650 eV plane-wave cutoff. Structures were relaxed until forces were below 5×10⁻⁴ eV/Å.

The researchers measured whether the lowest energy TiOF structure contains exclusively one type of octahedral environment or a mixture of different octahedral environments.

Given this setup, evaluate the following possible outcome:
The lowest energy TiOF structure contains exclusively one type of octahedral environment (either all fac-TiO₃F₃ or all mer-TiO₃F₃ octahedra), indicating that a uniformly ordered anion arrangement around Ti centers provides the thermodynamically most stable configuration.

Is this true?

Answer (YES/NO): YES